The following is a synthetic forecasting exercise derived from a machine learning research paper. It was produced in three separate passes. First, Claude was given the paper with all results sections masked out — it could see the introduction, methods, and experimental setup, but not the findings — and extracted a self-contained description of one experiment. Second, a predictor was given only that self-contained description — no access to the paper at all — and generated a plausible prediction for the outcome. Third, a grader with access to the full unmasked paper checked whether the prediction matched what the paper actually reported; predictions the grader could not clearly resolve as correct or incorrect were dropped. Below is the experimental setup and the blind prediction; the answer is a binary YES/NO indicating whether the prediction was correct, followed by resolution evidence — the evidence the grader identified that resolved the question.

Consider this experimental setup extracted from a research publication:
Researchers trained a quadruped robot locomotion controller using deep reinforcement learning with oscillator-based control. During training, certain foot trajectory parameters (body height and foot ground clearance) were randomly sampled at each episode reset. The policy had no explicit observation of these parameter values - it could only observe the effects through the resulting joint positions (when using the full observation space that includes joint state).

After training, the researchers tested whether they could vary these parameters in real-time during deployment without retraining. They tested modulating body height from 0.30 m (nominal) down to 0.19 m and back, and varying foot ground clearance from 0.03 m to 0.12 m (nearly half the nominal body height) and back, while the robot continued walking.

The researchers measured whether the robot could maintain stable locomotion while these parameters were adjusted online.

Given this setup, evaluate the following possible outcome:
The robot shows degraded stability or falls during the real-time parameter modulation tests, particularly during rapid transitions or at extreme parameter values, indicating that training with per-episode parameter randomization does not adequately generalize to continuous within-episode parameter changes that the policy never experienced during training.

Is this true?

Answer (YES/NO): NO